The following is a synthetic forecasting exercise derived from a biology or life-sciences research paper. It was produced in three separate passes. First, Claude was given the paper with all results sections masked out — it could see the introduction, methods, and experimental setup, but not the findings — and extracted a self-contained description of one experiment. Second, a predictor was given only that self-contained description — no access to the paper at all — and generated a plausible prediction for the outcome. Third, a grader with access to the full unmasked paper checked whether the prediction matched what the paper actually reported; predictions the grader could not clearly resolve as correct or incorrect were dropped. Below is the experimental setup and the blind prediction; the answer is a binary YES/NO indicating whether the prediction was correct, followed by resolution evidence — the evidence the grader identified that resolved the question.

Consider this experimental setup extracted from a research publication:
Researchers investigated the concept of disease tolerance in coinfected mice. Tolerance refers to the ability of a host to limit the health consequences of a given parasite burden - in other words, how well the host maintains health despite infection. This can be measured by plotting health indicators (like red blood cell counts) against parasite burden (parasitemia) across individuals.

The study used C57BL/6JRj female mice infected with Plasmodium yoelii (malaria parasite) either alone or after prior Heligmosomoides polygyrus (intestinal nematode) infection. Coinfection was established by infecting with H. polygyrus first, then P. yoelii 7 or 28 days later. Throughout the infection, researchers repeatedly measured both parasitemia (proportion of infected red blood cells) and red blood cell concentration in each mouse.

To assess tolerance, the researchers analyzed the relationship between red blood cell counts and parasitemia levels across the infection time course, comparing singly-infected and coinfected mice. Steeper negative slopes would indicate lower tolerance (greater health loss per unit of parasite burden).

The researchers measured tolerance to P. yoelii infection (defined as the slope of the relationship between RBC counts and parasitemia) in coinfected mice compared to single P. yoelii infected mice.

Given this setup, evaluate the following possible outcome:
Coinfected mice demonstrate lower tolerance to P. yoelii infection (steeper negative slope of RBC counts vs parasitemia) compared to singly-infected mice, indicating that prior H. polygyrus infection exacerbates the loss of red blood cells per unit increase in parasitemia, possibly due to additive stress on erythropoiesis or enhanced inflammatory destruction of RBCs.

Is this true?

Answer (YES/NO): YES